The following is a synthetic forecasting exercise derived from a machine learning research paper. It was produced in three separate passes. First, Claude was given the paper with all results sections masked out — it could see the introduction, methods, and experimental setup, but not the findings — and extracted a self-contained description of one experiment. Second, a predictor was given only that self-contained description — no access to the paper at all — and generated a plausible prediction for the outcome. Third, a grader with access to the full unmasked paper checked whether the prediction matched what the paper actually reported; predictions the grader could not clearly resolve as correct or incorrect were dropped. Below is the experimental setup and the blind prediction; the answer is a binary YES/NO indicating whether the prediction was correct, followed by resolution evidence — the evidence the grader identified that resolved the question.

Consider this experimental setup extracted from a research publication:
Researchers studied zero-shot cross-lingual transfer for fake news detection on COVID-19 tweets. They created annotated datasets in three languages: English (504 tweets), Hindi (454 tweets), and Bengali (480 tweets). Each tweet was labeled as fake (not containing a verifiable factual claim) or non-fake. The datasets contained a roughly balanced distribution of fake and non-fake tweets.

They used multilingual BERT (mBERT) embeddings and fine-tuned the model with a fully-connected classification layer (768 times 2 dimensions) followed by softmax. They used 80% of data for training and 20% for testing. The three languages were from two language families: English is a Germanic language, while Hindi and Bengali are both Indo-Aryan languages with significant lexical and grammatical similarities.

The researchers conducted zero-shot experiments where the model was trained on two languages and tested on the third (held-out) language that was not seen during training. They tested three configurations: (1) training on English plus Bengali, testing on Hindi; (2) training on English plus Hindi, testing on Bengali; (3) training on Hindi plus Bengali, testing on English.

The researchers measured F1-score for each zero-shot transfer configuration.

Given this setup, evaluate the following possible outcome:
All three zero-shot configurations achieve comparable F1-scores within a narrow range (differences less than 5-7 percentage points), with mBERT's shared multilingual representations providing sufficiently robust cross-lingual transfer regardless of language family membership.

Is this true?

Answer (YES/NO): NO